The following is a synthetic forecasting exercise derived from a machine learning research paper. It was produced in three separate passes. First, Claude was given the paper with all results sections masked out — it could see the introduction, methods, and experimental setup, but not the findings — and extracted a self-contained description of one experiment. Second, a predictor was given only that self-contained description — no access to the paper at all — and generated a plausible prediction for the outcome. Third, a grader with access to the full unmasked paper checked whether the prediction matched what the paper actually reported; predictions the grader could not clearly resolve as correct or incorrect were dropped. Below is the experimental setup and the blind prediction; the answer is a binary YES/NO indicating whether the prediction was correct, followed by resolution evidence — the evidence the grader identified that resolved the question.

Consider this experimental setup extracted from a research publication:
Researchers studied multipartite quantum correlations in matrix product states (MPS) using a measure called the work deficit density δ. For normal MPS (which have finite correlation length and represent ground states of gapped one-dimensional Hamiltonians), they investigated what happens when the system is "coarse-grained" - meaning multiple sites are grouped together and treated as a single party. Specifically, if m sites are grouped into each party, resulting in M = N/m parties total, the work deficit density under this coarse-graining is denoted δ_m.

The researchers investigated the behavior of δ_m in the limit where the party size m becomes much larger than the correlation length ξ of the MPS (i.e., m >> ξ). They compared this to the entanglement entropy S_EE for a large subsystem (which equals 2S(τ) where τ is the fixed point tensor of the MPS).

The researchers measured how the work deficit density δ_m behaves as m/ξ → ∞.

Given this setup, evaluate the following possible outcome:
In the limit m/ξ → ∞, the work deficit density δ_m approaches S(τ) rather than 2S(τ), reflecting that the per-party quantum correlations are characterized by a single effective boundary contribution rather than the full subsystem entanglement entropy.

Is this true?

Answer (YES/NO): YES